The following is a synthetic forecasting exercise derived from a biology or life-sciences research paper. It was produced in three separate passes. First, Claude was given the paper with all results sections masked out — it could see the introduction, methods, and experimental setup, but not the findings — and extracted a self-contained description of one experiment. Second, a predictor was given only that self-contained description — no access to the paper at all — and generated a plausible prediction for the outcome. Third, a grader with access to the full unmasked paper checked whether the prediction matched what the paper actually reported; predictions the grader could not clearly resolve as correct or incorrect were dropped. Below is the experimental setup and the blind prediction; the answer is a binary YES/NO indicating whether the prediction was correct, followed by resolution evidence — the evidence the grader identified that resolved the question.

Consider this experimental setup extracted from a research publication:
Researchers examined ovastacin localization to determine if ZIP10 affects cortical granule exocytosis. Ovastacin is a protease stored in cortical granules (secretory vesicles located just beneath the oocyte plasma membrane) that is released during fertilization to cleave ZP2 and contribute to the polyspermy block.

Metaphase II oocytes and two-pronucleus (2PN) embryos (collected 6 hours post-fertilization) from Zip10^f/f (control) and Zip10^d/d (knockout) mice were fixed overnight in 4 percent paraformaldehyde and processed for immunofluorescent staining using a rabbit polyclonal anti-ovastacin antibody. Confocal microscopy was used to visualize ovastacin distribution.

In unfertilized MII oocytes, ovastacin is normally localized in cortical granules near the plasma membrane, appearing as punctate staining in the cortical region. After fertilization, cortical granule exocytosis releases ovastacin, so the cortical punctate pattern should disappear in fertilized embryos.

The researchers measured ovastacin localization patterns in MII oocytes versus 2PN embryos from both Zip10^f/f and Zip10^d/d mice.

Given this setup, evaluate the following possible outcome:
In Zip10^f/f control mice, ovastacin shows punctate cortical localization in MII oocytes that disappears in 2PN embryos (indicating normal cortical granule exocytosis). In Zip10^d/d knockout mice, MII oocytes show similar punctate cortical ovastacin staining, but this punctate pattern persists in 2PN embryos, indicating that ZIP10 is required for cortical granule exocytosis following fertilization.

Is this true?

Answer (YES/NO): NO